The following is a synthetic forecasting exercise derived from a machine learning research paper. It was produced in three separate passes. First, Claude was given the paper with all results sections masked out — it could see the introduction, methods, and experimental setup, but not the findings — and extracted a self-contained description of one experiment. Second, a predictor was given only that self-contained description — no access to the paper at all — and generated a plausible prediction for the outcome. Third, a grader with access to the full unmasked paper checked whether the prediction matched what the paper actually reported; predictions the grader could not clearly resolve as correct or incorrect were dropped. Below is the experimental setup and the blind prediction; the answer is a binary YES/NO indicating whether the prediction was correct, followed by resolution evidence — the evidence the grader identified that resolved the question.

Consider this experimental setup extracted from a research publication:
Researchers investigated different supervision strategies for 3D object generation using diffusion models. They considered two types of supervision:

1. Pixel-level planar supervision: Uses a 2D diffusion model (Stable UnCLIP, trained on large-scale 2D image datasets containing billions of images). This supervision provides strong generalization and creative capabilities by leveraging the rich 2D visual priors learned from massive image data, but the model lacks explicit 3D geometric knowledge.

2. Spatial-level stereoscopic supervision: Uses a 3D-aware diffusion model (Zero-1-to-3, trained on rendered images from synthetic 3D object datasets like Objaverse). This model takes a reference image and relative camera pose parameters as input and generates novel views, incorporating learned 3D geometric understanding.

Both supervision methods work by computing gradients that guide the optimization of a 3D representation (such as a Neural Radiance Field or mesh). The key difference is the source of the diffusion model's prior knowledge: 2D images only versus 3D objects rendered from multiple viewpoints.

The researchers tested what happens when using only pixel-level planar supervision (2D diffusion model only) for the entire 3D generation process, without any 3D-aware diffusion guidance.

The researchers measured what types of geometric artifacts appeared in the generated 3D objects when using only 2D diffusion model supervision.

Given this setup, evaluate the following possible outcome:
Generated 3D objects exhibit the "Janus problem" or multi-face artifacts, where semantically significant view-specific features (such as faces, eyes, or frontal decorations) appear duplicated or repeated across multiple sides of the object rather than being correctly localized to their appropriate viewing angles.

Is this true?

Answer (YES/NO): YES